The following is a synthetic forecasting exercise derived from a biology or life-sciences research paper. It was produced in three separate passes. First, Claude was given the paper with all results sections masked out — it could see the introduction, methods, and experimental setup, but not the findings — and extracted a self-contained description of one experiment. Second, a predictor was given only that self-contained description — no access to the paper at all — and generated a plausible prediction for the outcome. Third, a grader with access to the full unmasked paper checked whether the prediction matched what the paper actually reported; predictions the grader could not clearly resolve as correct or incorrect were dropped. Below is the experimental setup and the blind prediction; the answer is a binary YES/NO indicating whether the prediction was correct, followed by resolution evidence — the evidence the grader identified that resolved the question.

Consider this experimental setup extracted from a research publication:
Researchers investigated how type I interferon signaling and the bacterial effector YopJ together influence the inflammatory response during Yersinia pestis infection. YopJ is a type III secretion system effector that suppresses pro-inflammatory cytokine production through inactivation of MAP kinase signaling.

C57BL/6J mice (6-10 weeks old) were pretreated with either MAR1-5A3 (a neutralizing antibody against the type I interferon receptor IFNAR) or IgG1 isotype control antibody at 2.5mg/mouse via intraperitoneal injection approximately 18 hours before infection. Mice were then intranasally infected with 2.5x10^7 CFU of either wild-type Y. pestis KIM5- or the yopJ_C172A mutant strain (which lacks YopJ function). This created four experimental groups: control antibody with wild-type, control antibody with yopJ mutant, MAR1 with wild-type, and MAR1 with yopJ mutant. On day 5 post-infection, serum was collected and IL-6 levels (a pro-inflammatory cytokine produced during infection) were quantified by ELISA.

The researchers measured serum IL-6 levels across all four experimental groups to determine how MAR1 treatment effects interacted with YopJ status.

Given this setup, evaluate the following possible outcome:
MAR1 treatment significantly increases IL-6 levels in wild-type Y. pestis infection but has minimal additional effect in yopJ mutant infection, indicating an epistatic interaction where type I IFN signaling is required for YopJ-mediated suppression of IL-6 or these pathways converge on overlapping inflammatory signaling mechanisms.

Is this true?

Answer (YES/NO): NO